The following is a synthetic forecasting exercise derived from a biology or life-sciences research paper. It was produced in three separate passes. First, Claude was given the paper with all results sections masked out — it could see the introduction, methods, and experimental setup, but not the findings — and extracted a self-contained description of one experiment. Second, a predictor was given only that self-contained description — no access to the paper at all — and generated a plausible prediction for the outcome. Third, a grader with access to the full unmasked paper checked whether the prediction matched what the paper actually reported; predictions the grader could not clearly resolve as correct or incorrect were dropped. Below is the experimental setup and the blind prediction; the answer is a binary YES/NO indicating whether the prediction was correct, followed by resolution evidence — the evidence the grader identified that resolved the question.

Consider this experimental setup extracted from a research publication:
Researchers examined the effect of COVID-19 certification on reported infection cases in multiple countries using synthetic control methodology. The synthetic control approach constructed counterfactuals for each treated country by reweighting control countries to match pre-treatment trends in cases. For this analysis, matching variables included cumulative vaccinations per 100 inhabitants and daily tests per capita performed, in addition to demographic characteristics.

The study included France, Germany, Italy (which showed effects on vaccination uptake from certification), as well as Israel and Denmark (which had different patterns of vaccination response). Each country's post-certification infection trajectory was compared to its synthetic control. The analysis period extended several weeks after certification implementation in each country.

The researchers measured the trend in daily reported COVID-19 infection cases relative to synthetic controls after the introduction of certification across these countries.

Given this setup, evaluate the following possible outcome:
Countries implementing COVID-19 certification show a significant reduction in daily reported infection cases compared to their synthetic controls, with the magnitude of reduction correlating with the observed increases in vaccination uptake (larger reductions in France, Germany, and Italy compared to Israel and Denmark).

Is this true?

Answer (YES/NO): NO